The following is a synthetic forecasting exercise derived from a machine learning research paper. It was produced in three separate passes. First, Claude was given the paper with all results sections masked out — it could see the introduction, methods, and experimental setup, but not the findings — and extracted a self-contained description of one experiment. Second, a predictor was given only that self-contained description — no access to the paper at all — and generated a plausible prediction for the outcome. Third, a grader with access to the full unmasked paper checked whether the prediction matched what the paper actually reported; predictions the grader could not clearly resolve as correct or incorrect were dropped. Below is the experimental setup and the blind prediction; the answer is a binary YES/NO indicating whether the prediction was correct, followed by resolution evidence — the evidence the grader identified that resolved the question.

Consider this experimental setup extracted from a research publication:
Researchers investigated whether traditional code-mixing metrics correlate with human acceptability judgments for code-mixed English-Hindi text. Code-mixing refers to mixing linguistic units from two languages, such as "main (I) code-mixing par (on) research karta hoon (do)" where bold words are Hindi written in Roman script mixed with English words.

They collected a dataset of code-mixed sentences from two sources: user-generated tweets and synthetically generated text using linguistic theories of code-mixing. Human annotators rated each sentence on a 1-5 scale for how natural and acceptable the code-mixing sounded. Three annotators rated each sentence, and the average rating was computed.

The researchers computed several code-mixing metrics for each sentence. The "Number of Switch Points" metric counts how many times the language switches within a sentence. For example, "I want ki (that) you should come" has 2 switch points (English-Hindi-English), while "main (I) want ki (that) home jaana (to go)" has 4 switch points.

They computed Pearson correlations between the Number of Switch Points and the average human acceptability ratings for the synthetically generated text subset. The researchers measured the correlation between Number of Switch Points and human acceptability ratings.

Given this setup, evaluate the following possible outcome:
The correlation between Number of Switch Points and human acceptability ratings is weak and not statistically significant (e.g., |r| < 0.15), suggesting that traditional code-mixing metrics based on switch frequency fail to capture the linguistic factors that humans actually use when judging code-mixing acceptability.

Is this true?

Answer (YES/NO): NO